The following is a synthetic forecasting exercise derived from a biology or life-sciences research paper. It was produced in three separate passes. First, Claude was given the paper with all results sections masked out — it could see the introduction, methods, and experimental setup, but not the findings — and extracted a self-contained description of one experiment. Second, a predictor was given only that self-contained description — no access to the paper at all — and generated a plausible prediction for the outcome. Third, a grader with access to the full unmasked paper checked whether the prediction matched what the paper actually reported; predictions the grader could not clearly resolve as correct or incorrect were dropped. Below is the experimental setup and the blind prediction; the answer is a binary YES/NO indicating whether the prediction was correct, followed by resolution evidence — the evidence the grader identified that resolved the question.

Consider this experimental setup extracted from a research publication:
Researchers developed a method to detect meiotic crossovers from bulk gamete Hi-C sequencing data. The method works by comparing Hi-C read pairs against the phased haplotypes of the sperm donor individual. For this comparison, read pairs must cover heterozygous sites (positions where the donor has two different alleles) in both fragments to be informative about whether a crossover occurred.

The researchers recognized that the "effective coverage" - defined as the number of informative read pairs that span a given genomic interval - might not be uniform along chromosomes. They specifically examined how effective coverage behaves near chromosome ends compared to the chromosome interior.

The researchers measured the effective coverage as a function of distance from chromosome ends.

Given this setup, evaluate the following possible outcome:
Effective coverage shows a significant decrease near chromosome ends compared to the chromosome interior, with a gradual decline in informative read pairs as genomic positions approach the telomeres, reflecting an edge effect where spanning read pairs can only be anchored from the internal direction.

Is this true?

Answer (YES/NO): YES